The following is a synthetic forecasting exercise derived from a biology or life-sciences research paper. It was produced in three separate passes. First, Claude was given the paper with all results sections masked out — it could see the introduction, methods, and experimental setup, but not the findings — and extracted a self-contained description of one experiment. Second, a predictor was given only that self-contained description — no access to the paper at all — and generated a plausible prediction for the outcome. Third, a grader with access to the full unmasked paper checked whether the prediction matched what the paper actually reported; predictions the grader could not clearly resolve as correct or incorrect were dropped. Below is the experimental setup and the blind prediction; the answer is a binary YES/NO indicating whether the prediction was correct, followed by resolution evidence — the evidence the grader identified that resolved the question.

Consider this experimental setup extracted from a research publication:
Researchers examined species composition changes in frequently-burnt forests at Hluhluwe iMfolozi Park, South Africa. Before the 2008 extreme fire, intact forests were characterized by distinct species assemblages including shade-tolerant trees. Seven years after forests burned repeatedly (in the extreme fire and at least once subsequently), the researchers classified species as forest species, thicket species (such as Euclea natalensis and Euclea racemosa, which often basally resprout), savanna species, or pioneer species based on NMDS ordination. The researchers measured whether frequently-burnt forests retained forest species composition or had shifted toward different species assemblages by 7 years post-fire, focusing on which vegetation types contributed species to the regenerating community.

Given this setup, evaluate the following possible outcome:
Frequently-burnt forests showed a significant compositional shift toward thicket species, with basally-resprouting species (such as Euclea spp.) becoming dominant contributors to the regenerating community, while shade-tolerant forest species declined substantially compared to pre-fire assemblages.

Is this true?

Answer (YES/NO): YES